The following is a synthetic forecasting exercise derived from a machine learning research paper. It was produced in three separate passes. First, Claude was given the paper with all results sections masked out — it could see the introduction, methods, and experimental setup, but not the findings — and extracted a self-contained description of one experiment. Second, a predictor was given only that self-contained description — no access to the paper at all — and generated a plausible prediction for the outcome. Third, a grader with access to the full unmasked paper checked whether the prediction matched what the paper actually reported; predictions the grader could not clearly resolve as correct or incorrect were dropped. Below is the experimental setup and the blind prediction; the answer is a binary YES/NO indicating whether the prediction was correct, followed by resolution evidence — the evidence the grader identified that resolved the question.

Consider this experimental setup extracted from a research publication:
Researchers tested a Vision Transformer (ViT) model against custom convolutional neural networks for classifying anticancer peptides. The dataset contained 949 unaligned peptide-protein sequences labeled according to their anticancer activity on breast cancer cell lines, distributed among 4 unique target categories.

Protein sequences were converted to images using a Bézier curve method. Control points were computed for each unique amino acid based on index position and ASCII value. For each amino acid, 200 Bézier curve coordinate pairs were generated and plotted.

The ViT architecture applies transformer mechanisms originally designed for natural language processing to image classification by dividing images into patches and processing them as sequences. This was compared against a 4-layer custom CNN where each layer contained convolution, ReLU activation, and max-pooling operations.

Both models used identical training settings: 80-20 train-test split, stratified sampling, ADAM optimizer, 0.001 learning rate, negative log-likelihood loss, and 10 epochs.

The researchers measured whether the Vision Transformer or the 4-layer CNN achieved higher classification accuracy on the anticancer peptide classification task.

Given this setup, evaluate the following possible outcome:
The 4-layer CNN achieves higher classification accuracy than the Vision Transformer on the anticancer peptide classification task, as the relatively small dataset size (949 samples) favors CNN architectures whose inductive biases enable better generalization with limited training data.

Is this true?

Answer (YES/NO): YES